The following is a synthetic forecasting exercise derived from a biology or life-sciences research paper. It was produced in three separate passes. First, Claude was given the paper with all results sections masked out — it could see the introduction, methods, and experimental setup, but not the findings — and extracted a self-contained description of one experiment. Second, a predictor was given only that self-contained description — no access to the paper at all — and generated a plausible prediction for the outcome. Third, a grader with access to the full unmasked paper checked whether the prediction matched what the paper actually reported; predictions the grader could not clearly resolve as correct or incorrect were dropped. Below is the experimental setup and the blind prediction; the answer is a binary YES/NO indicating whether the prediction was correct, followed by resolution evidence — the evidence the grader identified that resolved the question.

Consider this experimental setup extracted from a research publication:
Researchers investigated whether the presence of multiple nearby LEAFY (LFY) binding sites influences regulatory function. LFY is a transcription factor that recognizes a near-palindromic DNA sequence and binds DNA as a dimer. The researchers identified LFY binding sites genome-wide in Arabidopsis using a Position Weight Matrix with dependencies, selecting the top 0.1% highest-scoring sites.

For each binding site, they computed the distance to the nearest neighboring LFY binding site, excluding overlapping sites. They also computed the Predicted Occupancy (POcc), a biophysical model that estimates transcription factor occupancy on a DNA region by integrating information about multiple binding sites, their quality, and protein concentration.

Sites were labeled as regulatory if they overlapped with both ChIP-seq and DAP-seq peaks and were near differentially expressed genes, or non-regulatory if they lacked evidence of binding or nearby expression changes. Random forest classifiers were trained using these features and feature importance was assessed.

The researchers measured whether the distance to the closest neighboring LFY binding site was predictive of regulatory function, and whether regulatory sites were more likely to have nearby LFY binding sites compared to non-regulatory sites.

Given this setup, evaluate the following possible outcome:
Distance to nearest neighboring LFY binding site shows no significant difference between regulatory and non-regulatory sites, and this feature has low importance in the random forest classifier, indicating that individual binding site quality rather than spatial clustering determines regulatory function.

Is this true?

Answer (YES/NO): NO